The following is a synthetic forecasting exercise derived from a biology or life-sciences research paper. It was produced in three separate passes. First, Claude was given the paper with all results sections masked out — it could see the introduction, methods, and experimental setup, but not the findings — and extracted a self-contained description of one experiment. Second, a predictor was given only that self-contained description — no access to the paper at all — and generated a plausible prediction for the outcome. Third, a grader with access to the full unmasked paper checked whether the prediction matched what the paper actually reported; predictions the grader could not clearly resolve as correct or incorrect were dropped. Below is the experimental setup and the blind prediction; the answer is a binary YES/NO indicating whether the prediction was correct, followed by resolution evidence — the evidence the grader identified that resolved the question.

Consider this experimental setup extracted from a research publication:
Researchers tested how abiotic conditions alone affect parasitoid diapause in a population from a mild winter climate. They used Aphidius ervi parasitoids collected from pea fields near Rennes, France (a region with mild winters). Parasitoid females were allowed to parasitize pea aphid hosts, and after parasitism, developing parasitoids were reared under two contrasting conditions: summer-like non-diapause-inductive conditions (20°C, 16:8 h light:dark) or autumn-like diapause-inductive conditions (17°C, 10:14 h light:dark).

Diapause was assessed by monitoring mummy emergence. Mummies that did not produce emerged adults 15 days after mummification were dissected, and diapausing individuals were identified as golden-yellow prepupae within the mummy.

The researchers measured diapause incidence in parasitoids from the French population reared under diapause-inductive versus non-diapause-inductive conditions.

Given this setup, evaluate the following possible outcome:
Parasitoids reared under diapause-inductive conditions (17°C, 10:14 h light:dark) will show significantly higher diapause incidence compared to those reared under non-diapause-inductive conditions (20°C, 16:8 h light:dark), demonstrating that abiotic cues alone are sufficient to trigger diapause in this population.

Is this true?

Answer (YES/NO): YES